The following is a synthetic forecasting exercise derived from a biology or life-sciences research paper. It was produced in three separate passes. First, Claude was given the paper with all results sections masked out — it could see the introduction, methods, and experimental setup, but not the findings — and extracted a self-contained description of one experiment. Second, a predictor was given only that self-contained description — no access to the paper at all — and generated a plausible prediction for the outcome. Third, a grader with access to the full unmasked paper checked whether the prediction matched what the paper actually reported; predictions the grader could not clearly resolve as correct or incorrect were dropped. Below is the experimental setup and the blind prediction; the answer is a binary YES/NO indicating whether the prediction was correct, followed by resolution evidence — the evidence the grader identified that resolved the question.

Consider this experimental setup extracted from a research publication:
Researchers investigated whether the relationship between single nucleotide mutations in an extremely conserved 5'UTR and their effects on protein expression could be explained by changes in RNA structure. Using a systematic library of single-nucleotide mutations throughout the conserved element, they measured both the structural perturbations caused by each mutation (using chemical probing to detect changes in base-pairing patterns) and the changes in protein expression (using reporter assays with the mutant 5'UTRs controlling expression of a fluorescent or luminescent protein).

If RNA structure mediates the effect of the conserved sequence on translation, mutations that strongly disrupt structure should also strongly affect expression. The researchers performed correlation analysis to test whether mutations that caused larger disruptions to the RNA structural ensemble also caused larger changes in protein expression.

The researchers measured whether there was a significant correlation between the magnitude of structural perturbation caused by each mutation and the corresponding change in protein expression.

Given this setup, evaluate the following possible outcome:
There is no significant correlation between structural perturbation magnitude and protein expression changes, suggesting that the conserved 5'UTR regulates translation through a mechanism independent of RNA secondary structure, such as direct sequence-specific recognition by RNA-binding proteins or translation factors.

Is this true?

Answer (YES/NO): NO